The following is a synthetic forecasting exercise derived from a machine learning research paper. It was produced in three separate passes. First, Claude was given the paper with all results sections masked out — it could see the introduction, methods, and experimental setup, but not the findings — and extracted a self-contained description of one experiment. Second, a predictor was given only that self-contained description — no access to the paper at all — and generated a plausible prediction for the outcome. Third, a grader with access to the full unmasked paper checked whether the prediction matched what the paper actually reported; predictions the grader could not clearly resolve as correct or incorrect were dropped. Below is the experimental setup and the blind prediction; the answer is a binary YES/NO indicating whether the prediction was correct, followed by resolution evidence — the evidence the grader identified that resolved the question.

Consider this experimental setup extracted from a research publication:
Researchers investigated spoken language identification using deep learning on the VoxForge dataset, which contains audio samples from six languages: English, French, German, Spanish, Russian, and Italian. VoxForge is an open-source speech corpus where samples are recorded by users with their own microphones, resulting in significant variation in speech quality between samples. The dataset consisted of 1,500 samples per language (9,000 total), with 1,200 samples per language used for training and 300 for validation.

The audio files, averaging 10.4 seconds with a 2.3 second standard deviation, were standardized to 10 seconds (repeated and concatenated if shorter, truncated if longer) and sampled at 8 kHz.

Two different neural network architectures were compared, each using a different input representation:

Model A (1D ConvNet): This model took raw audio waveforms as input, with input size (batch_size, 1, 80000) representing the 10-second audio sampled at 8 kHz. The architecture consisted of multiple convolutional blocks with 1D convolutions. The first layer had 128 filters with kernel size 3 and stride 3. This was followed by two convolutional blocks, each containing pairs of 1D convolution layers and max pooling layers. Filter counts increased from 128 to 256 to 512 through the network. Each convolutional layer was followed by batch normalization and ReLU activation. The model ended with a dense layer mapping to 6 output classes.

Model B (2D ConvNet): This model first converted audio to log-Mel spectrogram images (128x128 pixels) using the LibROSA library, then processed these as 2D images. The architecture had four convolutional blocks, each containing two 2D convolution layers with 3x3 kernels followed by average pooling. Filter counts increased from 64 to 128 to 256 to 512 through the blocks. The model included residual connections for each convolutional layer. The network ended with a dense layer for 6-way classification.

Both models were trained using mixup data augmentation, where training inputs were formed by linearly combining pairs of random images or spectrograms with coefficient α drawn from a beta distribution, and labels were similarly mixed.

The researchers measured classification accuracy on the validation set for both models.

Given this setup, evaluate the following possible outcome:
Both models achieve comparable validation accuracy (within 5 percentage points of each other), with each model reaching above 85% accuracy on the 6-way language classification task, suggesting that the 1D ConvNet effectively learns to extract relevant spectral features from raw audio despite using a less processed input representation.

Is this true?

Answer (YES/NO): YES